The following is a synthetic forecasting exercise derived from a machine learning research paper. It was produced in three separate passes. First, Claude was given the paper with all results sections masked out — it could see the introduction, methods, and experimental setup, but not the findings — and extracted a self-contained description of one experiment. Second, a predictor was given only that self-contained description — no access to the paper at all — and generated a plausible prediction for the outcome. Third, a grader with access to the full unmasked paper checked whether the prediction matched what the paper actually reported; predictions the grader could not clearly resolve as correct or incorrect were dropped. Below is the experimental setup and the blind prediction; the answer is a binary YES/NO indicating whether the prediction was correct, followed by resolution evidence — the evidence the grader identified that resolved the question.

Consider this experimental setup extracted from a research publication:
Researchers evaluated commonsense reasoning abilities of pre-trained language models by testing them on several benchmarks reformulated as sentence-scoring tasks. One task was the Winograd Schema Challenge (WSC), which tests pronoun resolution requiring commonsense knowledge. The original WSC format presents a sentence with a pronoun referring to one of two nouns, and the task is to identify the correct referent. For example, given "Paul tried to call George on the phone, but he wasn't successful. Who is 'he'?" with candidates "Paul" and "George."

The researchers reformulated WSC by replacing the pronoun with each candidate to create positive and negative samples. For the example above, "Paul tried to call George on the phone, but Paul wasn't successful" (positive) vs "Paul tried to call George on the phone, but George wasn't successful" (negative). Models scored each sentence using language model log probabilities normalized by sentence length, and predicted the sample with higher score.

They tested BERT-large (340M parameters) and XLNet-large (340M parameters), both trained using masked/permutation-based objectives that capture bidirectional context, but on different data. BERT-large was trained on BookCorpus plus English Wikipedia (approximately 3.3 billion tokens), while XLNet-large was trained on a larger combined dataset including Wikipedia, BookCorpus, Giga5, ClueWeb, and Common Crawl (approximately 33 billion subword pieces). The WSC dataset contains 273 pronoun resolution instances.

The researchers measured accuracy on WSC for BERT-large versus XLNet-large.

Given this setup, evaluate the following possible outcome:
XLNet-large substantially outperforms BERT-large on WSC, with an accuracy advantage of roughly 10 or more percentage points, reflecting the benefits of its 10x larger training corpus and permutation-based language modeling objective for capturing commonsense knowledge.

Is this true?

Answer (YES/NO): NO